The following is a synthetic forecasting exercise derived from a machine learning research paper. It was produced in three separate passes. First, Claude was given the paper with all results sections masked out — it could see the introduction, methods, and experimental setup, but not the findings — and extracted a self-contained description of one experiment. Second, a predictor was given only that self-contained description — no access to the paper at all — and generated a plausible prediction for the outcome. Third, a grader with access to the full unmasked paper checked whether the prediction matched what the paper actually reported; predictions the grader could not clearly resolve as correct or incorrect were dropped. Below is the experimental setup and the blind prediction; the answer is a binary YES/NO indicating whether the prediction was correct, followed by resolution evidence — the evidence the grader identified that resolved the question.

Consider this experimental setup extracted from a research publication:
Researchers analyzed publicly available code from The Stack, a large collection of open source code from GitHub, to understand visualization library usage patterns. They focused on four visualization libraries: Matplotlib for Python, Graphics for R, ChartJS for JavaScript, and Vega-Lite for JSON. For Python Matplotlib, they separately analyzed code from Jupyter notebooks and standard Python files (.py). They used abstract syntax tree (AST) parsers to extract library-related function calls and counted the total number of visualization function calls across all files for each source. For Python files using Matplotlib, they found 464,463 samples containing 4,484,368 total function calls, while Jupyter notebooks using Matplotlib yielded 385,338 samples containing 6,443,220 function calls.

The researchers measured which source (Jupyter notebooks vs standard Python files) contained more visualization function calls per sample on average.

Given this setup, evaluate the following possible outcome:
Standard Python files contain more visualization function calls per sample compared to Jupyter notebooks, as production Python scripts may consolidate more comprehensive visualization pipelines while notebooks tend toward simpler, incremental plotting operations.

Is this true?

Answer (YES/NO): NO